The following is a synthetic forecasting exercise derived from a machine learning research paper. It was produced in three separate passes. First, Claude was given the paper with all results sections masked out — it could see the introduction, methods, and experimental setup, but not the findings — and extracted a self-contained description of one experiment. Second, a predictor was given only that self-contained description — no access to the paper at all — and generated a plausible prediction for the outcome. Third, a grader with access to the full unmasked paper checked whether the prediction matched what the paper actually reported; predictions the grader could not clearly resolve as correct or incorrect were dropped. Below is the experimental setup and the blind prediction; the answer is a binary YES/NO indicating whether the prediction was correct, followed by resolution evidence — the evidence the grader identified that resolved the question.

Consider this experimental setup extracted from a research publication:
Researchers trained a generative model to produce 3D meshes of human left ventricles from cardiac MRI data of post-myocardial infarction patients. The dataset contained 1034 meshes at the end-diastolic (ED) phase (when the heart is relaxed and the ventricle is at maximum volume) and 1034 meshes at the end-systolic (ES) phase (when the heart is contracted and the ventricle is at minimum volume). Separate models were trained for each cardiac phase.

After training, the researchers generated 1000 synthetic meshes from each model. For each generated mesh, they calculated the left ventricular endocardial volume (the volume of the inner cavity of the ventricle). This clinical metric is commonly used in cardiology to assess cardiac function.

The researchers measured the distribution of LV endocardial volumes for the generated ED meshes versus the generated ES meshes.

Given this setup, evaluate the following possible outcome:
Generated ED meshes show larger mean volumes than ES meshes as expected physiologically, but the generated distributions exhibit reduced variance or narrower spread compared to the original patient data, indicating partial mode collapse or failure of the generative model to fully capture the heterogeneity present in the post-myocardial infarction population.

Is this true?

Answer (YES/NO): YES